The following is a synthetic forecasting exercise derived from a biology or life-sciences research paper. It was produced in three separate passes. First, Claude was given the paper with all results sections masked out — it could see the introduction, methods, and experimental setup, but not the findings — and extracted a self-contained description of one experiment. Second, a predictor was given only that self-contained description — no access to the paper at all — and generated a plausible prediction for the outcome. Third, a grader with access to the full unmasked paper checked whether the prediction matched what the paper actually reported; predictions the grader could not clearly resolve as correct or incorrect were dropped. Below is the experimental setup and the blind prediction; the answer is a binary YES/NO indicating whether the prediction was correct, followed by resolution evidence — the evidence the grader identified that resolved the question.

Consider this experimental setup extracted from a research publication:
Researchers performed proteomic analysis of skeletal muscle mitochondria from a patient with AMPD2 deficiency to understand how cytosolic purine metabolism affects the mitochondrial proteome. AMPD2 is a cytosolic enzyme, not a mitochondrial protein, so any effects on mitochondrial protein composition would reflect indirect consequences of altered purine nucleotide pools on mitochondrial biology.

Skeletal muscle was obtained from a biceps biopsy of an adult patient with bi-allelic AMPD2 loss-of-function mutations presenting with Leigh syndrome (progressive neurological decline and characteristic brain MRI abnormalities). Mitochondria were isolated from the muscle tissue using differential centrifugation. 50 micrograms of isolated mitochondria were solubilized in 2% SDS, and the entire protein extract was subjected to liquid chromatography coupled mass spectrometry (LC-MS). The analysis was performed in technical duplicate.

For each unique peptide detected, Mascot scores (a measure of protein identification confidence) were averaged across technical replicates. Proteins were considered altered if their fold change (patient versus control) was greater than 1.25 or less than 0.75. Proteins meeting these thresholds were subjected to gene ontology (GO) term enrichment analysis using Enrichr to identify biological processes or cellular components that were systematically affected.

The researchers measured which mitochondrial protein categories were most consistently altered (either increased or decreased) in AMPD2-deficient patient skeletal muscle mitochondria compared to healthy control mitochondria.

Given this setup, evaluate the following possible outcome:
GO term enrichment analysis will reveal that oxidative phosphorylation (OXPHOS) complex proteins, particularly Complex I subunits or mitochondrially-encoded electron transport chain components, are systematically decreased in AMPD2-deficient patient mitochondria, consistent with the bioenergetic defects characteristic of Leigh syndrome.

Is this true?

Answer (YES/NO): NO